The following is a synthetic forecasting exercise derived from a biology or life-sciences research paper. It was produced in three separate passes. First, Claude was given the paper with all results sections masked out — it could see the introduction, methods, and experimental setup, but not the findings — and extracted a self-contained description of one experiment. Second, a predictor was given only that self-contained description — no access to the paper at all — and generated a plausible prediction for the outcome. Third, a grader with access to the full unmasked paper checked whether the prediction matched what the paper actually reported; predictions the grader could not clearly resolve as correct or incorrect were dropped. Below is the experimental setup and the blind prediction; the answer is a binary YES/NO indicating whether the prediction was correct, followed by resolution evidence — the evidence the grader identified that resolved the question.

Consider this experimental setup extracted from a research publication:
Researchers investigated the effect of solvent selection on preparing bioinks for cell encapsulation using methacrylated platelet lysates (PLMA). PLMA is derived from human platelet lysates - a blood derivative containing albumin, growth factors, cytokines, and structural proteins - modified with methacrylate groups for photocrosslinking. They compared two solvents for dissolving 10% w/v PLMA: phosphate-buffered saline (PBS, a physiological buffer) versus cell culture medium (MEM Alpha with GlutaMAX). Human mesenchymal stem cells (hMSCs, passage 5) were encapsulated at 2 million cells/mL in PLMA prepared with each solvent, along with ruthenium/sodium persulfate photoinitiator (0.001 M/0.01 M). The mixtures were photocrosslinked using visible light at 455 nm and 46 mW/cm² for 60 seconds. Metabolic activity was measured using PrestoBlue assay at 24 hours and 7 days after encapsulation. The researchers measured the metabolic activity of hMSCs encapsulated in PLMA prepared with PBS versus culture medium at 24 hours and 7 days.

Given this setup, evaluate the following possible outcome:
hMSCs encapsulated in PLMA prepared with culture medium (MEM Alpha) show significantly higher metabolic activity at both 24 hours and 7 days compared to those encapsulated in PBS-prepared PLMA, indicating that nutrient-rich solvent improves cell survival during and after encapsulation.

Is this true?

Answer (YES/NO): NO